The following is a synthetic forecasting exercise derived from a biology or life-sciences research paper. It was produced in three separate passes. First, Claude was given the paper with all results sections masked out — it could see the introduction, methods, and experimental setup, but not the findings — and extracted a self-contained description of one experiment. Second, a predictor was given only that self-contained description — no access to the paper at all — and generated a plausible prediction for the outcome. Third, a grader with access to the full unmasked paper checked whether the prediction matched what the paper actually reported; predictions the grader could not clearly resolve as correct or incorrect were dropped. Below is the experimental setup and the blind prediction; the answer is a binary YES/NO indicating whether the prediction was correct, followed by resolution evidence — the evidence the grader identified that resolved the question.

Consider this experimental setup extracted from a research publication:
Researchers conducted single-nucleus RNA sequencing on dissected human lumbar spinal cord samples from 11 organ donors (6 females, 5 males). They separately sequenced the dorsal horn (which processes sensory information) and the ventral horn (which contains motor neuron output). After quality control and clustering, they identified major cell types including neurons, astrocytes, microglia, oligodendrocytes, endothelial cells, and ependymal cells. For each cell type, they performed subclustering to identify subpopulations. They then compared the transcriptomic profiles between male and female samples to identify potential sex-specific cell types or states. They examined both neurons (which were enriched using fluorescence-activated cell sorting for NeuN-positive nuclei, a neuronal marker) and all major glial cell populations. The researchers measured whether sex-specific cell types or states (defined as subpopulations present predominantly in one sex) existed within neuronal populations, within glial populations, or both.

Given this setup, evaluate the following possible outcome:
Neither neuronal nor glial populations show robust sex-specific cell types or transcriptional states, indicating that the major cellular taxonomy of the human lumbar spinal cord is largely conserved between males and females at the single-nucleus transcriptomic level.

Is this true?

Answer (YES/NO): NO